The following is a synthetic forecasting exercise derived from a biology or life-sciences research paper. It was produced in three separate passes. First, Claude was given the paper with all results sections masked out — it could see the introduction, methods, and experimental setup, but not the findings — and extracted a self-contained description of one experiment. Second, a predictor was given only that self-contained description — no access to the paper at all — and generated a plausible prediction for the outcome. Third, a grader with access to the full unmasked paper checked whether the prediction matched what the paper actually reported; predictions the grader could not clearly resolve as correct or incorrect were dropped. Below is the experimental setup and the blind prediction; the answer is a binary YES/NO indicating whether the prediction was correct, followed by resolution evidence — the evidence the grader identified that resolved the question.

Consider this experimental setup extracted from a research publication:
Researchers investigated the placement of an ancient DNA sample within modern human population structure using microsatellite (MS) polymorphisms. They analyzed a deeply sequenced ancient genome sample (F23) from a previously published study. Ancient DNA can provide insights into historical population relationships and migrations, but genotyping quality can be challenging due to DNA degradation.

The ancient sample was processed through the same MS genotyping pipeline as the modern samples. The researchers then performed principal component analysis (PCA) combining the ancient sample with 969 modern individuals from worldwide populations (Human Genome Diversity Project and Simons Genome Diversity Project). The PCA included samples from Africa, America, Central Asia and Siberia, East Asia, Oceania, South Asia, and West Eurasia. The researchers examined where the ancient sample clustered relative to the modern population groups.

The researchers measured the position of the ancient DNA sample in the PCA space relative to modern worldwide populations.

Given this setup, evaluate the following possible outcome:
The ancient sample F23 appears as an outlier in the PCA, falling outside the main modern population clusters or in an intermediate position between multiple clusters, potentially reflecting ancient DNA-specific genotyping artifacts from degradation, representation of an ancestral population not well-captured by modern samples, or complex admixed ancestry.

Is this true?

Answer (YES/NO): NO